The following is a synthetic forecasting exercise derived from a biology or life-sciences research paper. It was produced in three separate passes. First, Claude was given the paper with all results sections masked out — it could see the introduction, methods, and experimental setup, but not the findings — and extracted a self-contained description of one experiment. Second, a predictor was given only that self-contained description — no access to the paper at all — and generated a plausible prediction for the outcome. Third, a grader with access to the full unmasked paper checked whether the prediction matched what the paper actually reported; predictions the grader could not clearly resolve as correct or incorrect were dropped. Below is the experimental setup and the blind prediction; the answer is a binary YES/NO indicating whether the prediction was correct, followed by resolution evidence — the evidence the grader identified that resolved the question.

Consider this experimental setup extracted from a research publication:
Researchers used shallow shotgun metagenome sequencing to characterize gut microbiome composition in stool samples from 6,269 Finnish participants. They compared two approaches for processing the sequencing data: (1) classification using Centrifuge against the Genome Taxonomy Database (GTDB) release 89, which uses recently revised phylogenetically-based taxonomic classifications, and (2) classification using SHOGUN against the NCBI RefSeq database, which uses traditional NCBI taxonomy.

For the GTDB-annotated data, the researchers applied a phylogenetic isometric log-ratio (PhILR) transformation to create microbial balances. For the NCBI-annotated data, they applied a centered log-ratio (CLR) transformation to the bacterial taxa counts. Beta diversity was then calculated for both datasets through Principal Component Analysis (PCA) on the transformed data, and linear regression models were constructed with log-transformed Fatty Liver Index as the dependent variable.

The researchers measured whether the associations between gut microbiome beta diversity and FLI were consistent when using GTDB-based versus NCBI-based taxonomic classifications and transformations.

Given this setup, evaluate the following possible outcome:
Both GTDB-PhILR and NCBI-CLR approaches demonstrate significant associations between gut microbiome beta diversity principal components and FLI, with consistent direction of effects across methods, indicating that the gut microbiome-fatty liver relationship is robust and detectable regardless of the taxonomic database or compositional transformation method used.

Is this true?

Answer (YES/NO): NO